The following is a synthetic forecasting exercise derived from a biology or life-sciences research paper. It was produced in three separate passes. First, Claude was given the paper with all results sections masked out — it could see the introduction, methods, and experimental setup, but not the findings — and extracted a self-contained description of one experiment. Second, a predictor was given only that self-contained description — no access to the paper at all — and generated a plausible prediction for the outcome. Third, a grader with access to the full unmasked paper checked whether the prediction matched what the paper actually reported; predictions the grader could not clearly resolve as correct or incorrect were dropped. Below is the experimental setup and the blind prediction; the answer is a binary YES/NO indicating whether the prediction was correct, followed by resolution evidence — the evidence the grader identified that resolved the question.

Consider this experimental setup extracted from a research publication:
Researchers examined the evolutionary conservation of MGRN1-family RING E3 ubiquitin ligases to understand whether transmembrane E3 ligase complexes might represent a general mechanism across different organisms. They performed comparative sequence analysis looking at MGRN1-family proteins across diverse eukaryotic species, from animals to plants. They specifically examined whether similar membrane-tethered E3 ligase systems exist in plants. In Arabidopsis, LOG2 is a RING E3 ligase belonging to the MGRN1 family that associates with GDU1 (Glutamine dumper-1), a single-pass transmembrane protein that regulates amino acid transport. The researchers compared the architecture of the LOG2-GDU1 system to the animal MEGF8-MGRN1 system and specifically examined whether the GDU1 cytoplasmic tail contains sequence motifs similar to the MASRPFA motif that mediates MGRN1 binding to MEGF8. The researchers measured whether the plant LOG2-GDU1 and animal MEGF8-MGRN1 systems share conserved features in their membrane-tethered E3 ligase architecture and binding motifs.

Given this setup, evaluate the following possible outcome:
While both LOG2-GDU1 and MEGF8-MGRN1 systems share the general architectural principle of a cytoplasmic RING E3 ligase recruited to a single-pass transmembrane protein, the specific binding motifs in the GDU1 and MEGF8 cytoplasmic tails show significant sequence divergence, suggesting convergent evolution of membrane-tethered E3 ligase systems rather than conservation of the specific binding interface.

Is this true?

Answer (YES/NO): NO